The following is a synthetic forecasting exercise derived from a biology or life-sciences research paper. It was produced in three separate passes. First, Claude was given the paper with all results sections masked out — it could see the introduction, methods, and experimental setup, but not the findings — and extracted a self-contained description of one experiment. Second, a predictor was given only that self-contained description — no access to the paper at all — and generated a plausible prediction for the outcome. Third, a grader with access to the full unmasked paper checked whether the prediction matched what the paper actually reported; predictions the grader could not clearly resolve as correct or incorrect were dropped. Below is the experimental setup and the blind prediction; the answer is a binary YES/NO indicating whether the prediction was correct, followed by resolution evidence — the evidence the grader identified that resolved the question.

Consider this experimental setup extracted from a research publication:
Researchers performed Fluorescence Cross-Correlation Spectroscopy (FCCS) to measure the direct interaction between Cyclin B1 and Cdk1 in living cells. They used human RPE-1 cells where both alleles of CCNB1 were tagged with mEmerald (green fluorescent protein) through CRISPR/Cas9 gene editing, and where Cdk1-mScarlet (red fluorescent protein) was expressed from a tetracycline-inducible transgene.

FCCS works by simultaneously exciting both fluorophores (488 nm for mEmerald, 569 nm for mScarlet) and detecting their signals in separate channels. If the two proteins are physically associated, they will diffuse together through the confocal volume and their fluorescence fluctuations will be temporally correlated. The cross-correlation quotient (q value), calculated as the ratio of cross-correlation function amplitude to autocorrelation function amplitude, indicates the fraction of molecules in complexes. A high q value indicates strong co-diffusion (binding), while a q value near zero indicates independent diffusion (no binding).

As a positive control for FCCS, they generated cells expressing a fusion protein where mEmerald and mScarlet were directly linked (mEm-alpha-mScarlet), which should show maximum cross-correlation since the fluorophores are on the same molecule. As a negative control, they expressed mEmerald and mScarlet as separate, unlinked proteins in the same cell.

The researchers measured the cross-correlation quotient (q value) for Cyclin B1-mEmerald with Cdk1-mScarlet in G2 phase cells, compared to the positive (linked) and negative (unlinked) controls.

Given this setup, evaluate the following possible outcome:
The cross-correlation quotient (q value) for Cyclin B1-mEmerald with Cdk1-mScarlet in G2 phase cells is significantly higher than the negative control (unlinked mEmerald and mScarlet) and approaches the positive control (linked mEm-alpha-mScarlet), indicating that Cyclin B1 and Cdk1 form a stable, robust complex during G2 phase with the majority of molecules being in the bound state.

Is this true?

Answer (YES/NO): NO